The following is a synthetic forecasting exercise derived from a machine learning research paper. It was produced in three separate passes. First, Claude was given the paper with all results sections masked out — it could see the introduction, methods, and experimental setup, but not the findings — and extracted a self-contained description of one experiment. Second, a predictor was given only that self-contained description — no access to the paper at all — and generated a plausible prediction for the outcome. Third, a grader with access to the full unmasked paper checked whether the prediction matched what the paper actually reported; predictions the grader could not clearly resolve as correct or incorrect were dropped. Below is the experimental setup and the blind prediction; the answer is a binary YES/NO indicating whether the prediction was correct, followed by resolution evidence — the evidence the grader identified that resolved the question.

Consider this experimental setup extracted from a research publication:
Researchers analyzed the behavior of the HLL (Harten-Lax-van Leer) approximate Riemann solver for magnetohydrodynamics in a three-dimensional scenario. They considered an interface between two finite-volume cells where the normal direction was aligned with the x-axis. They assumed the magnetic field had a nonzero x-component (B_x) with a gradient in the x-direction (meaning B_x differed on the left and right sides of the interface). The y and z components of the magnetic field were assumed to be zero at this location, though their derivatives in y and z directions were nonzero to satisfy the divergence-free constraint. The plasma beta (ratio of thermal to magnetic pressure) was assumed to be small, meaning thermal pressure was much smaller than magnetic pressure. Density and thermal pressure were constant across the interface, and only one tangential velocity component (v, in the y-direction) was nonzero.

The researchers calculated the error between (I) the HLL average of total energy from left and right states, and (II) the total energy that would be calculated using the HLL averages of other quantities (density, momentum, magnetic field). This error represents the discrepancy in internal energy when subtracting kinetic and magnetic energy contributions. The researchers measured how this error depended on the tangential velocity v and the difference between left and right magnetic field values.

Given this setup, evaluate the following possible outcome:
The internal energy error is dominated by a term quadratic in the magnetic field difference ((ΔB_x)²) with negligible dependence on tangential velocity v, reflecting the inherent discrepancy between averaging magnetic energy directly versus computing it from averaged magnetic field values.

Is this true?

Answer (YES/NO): NO